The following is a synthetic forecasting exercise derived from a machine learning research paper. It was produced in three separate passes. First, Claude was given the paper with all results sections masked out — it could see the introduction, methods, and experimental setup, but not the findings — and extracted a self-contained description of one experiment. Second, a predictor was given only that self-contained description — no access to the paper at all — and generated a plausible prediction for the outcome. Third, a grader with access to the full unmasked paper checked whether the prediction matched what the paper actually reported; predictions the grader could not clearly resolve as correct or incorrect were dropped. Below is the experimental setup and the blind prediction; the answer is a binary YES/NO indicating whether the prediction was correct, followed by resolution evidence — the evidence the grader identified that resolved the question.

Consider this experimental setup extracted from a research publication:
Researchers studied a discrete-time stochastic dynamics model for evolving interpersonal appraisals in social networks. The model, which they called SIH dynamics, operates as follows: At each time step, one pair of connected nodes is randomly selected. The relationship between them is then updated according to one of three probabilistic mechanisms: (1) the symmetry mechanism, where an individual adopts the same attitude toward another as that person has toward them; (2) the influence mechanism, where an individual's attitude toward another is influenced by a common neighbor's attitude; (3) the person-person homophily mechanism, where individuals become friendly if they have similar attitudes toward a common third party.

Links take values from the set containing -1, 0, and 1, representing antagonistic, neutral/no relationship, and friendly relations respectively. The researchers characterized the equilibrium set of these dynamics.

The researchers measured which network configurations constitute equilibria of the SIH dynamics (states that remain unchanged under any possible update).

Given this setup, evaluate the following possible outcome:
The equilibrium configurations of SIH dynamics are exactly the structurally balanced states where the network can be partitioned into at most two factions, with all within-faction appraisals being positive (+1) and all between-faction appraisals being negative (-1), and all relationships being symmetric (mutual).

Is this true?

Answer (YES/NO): NO